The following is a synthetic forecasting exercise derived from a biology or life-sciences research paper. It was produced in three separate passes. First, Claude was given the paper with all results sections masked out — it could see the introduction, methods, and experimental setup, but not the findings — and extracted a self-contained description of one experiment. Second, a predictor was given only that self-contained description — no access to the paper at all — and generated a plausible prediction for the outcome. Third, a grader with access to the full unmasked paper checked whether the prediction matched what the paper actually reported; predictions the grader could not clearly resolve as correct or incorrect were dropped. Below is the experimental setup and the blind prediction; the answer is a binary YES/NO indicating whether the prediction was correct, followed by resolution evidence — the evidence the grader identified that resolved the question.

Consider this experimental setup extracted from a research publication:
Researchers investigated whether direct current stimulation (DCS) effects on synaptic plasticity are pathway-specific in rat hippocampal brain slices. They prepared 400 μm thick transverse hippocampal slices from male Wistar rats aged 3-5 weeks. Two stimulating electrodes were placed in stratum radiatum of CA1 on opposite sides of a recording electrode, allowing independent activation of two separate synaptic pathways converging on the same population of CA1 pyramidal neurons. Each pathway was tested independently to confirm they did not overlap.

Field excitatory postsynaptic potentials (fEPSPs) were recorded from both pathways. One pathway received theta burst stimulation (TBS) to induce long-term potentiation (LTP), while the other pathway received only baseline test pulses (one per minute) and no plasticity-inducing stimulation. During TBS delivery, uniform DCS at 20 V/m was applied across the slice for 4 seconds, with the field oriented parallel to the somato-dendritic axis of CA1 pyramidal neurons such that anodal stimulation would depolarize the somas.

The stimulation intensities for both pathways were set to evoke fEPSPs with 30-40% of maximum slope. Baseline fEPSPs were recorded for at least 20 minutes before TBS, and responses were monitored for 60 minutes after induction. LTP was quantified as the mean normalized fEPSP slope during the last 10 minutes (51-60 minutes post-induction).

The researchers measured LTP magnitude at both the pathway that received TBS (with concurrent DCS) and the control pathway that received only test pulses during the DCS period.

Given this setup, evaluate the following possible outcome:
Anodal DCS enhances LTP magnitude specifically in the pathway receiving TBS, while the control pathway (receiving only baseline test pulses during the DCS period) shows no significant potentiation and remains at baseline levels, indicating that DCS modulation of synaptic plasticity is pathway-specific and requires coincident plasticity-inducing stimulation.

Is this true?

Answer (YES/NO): YES